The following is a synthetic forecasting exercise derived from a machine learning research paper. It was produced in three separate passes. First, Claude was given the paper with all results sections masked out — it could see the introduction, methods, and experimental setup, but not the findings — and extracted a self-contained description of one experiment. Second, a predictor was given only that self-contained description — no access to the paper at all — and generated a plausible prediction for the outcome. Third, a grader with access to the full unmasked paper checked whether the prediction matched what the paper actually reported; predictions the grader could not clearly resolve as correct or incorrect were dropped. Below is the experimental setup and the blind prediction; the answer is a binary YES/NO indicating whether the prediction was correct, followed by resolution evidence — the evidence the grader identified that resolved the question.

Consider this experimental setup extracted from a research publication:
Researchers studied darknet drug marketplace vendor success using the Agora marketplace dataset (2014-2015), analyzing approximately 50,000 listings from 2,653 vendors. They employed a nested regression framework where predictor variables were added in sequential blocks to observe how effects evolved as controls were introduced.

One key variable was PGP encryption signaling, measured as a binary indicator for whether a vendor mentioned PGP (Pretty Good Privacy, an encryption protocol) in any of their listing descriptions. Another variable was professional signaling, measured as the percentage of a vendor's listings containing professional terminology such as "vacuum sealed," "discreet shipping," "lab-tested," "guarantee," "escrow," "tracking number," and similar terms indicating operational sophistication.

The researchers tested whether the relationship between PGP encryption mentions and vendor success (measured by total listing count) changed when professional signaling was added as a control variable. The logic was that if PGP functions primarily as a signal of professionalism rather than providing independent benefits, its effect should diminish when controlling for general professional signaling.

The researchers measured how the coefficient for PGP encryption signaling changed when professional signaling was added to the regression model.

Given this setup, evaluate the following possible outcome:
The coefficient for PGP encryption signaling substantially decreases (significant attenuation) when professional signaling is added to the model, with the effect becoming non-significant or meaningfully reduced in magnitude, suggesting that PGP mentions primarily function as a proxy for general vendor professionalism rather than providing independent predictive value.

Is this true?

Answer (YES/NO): NO